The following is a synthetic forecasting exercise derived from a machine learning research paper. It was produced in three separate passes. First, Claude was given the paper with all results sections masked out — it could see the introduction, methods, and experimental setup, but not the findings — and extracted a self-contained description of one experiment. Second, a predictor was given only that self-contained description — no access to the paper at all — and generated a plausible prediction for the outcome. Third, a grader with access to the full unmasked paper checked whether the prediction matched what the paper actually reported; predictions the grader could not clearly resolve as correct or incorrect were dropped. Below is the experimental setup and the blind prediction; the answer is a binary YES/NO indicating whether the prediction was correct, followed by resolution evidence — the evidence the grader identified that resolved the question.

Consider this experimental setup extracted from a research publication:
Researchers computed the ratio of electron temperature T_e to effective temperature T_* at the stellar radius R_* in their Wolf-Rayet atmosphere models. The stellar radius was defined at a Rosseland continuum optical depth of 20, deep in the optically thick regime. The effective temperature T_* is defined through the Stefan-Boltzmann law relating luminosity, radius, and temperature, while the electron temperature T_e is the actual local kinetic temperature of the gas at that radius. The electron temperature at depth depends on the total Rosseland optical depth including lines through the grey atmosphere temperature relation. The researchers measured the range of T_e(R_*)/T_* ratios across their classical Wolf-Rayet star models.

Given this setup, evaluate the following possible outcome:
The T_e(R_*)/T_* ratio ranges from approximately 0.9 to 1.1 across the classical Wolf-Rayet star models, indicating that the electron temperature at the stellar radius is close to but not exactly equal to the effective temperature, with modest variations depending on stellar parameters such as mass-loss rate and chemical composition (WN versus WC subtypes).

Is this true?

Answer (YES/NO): NO